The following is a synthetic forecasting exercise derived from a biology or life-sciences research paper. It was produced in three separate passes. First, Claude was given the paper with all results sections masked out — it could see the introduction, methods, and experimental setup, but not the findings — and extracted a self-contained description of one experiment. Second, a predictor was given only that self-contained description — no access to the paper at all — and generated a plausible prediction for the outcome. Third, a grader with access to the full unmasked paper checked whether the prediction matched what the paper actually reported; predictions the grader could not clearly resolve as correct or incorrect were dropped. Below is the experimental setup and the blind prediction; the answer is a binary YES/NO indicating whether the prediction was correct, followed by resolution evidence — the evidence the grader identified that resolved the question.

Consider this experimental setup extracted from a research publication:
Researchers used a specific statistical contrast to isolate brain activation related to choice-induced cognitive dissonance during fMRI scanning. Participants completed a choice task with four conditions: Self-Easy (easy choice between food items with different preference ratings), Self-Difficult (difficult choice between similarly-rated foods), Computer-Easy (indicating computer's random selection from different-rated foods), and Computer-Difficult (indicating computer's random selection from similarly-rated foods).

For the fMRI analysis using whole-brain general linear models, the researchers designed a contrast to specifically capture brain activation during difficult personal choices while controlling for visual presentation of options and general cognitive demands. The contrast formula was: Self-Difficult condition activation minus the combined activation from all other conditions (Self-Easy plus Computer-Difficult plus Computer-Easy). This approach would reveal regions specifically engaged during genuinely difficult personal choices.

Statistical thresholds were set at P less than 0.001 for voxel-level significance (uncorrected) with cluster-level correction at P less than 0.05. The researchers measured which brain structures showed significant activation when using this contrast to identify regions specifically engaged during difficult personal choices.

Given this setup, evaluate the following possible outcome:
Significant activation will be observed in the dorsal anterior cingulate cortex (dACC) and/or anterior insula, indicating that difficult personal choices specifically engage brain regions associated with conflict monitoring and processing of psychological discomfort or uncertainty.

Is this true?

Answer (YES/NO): YES